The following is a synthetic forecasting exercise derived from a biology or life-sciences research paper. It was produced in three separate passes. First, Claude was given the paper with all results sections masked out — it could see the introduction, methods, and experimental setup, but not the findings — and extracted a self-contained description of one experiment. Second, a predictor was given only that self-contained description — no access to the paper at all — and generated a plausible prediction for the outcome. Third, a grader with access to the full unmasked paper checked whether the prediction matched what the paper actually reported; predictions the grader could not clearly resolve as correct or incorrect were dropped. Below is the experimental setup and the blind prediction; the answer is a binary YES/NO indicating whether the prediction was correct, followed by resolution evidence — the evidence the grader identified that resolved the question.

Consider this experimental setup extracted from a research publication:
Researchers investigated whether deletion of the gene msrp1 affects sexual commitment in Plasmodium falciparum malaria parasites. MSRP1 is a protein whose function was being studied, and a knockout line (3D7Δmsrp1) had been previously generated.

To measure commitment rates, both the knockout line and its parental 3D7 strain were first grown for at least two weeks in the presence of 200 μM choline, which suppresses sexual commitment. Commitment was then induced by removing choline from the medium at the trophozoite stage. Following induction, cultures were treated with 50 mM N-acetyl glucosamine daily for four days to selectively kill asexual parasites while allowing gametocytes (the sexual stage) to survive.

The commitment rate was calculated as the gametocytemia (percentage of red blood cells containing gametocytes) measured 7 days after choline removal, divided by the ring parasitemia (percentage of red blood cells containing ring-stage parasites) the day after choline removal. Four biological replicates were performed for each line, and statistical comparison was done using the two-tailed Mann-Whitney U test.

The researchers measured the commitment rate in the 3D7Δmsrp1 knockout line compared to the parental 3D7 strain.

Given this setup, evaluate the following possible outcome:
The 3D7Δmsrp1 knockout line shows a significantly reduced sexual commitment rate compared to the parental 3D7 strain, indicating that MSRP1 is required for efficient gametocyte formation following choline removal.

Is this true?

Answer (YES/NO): NO